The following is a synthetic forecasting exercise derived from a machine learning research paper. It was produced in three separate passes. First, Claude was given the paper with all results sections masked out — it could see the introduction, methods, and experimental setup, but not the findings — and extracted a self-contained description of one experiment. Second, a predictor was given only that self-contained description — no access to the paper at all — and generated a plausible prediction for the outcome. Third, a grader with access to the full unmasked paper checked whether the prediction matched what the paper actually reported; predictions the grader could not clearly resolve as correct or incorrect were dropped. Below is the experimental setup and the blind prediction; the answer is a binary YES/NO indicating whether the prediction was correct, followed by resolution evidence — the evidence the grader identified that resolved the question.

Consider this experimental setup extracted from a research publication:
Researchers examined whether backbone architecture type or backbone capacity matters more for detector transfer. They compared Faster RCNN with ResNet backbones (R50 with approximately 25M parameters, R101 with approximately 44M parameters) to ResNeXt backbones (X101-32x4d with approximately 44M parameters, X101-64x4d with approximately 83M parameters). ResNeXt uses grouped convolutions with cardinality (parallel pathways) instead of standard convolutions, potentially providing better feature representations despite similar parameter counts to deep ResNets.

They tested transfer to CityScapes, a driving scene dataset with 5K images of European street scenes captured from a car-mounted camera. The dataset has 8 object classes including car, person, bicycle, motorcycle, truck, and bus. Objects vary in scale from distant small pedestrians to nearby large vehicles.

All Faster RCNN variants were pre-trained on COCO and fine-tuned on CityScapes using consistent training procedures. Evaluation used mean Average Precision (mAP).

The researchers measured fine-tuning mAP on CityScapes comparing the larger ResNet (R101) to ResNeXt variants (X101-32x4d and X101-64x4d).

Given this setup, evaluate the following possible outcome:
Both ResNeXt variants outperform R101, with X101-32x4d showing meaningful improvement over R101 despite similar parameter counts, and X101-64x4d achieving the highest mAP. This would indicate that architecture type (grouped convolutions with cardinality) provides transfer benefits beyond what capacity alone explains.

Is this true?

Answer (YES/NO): NO